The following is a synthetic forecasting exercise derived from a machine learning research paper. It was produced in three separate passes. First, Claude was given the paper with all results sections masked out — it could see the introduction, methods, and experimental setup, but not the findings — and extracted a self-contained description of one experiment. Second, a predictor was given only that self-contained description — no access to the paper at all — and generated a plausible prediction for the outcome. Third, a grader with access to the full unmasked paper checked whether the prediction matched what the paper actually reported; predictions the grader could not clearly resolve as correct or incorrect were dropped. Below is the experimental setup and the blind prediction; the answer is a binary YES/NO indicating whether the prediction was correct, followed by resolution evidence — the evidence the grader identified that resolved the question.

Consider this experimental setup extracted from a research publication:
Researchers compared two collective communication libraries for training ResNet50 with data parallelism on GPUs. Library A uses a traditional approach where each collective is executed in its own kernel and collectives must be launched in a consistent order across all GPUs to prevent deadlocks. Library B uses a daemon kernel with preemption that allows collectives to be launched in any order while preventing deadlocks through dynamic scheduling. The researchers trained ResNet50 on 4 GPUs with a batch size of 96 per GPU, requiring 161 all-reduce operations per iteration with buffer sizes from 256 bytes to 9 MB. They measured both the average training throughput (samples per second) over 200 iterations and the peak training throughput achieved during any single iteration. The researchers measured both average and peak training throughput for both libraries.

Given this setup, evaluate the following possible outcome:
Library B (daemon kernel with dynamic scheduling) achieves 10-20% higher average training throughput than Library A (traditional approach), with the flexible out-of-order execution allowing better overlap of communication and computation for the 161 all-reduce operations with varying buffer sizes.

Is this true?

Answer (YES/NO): NO